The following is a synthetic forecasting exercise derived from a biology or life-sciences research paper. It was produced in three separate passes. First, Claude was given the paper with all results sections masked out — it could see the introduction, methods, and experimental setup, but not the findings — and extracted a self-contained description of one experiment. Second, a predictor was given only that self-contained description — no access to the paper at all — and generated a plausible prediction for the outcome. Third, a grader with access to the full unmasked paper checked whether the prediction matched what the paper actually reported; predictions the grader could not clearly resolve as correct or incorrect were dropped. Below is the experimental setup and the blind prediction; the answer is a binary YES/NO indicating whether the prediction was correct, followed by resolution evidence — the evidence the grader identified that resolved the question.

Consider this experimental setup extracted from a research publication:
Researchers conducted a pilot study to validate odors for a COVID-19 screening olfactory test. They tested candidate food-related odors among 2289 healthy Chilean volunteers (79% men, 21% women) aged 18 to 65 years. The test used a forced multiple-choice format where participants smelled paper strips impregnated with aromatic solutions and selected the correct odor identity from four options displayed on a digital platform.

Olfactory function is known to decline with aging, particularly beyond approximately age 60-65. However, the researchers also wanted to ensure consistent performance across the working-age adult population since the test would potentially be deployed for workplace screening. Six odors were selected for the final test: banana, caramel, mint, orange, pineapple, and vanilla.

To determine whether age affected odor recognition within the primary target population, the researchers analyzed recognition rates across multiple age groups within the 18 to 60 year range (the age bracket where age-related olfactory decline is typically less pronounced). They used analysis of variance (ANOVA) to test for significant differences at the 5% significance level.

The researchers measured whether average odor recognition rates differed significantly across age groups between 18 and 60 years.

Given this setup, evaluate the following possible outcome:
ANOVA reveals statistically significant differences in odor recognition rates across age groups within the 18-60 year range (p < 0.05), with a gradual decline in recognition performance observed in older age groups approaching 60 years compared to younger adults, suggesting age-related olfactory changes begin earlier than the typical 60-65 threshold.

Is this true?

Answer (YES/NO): NO